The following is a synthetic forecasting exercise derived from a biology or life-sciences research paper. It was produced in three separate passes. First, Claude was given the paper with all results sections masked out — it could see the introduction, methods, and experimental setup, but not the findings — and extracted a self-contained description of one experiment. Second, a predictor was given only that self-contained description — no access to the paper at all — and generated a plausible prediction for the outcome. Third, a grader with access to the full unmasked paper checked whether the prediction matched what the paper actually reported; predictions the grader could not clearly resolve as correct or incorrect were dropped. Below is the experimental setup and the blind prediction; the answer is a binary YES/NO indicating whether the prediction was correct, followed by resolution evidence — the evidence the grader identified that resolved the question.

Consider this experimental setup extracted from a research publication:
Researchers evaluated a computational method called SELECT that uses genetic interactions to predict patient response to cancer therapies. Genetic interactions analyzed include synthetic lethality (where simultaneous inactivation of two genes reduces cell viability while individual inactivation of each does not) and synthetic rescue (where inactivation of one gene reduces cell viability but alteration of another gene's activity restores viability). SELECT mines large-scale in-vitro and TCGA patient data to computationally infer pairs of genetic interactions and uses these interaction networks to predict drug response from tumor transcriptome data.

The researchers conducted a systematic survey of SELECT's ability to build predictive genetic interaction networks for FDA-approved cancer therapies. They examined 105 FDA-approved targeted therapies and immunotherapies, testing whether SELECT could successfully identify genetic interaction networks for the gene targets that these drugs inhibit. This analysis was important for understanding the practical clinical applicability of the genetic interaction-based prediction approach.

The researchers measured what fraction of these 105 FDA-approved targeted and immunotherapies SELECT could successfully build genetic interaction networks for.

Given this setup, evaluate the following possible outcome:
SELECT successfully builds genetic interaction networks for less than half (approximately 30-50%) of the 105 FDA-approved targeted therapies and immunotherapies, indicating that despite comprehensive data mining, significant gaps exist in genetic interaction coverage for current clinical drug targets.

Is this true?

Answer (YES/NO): NO